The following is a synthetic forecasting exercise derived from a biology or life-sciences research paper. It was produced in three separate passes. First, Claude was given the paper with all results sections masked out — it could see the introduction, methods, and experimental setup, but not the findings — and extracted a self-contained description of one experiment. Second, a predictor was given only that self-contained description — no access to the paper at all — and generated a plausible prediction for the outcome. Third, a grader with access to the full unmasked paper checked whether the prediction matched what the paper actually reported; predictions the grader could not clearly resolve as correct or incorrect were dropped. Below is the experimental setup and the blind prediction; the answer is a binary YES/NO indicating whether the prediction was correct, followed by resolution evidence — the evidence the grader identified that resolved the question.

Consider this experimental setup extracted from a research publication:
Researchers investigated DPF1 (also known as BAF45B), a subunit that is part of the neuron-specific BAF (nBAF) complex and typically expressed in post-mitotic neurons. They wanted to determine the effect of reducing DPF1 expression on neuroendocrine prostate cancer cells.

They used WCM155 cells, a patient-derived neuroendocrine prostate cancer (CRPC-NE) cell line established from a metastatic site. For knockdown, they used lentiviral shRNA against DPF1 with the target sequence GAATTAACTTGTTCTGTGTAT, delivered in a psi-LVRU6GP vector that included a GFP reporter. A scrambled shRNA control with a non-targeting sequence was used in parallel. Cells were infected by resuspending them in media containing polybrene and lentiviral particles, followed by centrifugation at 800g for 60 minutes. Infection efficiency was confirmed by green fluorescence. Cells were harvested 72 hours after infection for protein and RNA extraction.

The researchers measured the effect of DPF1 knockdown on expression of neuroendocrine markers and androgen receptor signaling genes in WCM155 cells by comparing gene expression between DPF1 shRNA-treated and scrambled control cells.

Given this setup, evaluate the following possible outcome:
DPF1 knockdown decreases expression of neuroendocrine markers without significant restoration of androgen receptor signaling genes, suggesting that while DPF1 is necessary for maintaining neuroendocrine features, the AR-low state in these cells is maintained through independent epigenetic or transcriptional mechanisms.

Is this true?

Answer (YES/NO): NO